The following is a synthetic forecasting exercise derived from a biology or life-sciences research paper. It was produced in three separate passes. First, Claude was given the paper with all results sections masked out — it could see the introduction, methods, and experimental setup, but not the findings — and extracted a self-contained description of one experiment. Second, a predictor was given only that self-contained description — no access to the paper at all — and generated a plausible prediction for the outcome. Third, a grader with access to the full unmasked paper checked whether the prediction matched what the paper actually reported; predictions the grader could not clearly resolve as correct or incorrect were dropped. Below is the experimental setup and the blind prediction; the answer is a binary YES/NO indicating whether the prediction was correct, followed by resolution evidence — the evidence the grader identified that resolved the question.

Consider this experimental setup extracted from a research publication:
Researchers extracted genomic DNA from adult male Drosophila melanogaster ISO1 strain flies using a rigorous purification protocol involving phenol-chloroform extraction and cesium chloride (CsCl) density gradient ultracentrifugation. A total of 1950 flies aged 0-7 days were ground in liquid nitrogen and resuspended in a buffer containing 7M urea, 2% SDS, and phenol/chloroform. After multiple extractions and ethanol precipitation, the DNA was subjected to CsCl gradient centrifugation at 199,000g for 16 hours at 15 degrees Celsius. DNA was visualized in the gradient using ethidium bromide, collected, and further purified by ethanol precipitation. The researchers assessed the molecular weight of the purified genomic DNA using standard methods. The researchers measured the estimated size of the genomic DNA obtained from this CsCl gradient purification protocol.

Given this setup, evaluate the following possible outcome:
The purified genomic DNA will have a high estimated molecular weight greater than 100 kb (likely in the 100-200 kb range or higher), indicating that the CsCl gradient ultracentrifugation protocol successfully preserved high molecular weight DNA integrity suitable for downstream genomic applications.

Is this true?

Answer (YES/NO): YES